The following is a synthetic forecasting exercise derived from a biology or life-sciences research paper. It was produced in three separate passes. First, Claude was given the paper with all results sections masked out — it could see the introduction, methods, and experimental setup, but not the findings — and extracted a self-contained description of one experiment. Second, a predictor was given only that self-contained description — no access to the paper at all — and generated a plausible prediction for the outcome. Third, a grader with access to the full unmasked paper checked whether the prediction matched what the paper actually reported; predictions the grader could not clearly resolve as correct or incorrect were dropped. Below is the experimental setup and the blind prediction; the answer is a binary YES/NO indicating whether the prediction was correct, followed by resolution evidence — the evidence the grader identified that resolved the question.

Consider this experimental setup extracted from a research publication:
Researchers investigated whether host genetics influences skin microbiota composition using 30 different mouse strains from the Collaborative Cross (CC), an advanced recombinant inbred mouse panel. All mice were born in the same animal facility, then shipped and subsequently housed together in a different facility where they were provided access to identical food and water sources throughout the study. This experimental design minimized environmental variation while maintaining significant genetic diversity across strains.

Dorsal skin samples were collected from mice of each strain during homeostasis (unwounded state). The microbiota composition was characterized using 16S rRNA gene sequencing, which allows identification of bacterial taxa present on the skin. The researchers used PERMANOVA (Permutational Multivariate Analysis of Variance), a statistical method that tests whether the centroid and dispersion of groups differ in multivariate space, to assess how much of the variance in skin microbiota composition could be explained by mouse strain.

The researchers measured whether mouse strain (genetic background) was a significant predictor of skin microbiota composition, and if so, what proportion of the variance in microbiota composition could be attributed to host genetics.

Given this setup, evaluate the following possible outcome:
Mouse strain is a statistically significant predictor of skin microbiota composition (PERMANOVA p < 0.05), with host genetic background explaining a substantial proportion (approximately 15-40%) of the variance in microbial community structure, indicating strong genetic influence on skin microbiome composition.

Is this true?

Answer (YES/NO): NO